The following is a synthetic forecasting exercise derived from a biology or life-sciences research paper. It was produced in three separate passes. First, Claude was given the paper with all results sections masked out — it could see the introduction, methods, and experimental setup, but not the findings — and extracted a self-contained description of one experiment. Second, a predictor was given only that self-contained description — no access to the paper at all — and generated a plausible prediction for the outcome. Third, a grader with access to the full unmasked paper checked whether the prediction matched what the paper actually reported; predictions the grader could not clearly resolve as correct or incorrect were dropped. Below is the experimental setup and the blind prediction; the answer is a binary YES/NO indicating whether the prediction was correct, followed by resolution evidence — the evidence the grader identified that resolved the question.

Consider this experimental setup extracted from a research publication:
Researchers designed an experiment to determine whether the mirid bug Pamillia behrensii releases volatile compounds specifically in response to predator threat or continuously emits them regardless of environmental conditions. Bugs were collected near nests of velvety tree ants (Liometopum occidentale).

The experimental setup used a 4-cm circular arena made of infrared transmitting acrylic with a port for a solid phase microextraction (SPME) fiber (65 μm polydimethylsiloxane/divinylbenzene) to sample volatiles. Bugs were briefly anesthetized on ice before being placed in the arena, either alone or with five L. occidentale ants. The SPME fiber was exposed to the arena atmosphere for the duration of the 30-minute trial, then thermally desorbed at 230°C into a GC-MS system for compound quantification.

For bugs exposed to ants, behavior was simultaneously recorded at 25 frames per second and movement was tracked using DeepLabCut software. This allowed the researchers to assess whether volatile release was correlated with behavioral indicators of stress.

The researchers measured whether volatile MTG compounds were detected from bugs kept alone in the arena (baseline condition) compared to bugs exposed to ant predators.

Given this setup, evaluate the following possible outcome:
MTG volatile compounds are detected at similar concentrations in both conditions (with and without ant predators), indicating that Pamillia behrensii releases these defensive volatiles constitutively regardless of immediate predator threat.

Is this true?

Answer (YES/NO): NO